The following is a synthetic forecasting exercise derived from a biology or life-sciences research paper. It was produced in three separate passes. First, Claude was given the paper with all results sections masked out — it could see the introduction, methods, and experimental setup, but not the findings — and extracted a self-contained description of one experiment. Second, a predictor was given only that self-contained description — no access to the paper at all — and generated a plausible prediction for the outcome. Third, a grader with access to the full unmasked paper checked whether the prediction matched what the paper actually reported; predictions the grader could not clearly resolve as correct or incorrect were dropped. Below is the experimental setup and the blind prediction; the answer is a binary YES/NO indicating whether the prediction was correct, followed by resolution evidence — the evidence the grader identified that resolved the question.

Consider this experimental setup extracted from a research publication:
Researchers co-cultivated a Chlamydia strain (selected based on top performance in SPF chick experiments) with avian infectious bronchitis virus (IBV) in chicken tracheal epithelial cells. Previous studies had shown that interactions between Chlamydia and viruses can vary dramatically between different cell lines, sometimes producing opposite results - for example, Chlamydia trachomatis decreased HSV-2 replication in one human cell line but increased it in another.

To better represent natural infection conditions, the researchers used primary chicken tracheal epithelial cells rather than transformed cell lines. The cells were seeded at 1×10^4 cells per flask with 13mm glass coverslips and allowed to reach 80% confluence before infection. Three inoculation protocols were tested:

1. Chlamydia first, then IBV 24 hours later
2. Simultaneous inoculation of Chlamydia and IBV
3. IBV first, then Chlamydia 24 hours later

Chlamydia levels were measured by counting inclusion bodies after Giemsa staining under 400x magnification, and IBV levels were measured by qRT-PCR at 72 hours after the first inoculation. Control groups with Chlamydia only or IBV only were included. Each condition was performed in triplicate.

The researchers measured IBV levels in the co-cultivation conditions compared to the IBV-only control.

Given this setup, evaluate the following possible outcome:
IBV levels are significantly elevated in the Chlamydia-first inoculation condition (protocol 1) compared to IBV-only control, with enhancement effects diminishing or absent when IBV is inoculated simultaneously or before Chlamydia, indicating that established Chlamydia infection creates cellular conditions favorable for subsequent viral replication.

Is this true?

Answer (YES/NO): NO